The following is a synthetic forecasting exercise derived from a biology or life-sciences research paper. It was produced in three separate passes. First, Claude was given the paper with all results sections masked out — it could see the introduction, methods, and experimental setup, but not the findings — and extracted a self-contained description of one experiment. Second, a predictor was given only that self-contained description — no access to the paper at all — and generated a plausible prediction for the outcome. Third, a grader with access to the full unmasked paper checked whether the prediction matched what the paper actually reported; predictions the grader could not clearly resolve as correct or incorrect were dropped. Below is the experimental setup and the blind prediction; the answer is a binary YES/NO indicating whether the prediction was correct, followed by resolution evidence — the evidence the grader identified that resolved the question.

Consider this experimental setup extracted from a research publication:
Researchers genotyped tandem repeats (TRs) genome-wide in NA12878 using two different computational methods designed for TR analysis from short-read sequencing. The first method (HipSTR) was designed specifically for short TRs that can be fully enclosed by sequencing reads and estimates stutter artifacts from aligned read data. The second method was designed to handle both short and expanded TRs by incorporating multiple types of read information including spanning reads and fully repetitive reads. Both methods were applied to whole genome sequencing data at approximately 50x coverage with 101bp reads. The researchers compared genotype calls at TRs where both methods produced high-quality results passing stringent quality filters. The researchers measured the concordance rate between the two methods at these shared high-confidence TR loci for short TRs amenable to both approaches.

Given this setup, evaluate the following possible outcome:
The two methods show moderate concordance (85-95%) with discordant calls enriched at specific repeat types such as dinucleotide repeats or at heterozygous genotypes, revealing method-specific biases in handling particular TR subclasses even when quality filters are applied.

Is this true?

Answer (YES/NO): NO